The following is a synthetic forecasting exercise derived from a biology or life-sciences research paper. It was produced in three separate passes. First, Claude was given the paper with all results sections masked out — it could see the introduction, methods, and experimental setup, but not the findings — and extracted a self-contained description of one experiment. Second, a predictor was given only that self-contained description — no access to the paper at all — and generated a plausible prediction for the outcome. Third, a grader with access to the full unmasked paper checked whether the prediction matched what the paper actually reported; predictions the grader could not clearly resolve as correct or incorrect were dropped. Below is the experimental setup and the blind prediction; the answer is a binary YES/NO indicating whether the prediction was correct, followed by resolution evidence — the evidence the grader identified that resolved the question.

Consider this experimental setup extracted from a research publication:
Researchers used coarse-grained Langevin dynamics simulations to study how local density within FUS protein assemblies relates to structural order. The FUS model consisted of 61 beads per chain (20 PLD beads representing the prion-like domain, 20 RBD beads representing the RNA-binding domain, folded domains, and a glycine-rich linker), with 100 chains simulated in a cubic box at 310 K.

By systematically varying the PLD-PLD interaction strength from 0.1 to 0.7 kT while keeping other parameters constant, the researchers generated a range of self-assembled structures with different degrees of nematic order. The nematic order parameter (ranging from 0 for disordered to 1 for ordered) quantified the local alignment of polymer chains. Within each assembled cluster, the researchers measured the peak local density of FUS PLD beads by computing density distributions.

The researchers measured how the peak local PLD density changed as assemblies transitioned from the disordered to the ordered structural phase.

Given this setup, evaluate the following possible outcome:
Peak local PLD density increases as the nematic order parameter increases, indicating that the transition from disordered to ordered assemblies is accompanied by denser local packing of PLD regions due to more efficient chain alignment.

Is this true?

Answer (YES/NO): YES